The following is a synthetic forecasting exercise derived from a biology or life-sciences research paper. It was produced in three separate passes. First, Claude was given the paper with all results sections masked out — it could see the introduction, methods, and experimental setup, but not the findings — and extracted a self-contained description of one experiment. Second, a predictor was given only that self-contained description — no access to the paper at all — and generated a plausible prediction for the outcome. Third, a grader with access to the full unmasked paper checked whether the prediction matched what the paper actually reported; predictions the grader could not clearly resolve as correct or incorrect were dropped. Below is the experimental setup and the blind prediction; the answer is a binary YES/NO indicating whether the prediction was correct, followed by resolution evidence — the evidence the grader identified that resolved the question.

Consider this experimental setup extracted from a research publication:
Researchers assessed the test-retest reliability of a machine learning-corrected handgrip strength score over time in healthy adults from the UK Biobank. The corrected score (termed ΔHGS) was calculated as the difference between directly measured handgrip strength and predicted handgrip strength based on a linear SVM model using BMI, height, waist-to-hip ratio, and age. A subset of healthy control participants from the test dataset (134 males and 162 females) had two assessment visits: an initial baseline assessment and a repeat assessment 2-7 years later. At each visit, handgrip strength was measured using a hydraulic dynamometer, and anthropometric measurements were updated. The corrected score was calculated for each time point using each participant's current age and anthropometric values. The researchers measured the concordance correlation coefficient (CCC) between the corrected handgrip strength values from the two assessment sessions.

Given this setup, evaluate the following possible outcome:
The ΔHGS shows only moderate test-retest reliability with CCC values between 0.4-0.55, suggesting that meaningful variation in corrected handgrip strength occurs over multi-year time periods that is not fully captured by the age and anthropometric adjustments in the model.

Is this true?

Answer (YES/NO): NO